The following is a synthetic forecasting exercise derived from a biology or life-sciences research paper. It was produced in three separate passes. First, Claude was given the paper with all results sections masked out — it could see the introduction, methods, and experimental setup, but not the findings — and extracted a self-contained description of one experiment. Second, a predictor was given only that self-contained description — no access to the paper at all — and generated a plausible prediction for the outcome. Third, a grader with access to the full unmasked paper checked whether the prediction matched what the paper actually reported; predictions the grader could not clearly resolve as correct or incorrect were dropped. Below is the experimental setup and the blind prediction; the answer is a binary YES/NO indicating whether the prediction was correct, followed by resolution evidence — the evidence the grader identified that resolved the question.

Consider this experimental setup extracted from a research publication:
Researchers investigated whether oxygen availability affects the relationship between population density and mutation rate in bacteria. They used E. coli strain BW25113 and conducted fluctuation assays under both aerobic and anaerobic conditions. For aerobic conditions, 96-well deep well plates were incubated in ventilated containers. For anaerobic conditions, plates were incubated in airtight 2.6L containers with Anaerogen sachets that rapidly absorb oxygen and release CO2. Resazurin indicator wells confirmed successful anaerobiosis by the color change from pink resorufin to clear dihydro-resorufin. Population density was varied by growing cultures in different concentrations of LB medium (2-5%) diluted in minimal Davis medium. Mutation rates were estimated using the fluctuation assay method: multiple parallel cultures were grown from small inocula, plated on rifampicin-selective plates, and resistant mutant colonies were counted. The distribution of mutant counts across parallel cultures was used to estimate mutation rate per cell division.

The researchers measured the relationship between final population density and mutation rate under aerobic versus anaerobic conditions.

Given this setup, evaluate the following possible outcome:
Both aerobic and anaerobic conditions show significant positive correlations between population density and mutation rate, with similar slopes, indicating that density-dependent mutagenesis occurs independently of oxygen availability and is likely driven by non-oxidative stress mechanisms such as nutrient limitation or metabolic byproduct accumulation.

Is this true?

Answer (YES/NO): NO